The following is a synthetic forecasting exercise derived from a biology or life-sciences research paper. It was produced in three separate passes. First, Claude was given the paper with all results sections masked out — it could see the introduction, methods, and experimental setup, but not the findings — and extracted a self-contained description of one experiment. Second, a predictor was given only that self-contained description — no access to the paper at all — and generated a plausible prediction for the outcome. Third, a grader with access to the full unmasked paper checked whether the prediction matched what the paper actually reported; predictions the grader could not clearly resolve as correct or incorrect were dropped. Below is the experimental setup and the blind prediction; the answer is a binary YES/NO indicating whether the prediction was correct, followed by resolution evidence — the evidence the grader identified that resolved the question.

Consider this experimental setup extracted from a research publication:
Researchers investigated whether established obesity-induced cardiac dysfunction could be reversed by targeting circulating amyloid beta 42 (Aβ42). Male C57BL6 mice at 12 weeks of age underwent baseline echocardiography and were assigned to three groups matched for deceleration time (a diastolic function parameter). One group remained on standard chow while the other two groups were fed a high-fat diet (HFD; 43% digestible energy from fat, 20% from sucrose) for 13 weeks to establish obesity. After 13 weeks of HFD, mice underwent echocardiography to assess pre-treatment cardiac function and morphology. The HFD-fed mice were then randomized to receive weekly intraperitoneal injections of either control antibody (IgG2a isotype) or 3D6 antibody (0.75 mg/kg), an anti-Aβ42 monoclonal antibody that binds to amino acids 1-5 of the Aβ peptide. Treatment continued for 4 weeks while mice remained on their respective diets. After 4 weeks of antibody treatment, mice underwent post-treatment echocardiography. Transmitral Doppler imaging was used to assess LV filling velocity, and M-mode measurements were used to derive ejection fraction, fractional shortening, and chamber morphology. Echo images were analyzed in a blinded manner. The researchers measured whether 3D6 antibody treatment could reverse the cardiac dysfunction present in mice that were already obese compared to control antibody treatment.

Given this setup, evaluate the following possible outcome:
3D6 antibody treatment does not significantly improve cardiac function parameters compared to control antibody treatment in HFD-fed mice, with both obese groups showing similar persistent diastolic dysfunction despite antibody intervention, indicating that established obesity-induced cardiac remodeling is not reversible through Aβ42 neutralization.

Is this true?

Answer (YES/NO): NO